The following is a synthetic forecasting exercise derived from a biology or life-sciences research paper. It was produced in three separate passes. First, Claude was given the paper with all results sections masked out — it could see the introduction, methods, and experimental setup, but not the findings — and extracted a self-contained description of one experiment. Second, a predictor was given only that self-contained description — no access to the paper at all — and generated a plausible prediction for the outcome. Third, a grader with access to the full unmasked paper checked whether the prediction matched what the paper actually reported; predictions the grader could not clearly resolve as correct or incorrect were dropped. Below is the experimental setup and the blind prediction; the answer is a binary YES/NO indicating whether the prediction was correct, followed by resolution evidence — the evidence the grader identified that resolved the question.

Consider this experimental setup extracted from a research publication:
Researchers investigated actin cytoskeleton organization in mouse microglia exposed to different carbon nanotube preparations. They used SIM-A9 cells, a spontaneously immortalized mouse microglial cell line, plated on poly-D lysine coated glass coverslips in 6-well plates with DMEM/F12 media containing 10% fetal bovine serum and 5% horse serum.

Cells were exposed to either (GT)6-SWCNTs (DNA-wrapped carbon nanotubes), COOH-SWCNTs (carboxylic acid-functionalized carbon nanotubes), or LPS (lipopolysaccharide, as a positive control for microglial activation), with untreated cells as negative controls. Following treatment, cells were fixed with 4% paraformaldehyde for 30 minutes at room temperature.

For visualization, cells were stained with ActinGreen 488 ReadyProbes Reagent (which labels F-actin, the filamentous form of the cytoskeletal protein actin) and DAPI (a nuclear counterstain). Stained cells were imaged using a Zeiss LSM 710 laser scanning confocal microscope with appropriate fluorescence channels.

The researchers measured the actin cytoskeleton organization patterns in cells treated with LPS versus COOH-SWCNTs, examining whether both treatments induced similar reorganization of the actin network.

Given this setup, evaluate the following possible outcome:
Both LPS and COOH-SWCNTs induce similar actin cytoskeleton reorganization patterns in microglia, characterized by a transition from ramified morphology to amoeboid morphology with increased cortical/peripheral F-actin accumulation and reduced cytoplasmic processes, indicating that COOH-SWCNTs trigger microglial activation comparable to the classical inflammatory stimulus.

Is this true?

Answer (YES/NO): NO